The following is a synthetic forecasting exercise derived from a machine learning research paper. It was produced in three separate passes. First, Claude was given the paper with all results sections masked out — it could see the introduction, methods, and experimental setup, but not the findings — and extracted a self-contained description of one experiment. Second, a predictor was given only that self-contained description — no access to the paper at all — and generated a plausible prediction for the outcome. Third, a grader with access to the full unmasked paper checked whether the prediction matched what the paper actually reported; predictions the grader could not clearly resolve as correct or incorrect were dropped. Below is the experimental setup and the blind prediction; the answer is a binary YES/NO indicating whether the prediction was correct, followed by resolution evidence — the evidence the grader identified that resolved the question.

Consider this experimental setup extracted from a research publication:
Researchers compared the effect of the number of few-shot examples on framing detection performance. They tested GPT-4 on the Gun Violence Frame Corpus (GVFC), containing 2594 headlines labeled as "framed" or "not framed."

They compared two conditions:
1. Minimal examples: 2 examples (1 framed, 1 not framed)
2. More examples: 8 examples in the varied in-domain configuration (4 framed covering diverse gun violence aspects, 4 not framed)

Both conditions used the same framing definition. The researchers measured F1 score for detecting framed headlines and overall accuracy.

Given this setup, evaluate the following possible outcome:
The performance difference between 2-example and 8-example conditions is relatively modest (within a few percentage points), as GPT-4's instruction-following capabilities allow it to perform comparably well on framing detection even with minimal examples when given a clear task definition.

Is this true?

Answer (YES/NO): NO